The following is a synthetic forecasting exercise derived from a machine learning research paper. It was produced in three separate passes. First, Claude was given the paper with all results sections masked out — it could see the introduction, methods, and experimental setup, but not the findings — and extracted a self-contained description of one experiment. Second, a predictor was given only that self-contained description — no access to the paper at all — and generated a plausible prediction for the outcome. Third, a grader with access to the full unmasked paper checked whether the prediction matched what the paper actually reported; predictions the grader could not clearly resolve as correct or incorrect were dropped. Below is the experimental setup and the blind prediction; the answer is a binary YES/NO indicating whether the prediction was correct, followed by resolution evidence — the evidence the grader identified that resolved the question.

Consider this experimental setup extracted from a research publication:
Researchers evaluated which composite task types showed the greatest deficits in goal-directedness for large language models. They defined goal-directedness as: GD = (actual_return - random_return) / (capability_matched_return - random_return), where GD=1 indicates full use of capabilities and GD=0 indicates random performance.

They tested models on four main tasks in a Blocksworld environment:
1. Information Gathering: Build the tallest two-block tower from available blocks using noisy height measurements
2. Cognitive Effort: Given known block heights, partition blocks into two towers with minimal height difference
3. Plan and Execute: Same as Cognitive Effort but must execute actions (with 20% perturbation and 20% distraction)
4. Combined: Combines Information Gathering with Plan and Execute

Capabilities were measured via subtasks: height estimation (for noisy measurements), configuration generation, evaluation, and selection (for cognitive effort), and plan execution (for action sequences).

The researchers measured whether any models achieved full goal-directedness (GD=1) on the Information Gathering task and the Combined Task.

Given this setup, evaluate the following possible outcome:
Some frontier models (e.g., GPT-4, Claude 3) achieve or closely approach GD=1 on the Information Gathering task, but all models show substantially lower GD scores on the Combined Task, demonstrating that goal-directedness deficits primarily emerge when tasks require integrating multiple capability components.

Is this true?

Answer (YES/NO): NO